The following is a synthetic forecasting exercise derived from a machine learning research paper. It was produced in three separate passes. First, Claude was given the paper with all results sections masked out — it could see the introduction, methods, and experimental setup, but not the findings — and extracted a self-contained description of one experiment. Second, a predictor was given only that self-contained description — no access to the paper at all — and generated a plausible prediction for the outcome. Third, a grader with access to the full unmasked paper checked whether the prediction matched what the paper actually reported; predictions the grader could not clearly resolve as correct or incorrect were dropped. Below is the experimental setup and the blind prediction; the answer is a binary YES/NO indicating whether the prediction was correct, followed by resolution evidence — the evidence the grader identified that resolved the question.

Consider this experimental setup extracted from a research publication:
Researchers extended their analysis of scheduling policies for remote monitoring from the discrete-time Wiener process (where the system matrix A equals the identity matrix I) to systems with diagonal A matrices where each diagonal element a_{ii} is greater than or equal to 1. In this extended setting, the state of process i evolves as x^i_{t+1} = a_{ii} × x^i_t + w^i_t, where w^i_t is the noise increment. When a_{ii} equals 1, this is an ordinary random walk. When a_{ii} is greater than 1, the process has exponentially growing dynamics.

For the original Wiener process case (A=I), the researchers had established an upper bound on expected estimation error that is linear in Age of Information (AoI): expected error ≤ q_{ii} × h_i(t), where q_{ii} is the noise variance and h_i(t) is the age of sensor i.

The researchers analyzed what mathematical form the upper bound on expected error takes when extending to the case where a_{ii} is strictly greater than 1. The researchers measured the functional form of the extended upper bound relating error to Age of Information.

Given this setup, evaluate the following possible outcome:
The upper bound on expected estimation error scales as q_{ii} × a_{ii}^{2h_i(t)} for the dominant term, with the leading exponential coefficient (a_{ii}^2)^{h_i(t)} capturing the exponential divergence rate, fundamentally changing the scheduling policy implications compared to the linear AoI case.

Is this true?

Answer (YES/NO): NO